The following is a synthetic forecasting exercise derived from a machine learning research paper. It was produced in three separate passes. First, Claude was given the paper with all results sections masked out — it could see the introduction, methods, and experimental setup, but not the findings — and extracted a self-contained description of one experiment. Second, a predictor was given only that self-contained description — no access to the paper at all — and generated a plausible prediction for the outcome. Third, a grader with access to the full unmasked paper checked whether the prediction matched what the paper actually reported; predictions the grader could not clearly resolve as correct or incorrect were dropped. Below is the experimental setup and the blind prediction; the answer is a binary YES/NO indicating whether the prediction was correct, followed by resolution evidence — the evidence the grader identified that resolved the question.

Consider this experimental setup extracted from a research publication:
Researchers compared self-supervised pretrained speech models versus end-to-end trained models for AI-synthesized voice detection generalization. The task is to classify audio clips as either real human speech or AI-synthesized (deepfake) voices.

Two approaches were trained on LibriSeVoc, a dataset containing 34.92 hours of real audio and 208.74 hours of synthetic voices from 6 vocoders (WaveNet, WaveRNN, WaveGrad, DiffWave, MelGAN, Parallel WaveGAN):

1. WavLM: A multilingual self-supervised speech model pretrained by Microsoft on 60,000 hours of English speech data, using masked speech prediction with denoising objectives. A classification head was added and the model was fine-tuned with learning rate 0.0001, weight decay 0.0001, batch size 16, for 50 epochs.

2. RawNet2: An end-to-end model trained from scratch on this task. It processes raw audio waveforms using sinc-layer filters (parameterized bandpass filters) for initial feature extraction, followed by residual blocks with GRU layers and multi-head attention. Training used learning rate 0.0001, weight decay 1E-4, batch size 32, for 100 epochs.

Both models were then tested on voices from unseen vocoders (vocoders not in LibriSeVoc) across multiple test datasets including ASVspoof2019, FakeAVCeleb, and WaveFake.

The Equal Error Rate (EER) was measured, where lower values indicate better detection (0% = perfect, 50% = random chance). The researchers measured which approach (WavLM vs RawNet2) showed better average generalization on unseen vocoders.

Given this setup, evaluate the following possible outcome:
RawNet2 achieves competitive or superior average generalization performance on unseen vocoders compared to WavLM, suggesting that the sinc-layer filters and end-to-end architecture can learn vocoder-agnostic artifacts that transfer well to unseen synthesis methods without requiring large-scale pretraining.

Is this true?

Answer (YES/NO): YES